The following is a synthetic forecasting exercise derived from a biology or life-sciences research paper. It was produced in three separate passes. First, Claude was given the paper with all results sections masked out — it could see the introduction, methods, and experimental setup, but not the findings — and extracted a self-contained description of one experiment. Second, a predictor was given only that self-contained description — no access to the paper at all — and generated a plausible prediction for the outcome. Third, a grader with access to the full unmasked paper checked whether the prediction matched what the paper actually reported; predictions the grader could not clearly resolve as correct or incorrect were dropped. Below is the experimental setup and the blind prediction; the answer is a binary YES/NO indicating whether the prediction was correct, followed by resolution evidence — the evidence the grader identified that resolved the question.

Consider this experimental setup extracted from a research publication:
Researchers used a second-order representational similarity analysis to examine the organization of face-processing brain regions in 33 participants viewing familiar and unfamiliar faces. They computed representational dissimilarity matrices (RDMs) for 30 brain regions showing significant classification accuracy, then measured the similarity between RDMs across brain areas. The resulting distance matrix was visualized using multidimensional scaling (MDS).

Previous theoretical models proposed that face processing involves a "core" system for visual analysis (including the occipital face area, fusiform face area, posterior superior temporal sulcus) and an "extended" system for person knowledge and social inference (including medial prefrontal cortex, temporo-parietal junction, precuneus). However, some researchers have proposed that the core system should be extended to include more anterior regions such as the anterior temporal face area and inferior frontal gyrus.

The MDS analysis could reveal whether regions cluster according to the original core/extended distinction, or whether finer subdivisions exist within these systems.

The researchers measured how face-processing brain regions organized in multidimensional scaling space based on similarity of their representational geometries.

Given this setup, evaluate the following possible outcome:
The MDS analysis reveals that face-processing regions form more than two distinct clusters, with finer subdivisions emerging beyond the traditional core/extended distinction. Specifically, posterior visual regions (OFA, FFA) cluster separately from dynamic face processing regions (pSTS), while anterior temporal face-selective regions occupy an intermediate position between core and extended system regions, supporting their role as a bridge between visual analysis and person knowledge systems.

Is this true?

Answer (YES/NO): NO